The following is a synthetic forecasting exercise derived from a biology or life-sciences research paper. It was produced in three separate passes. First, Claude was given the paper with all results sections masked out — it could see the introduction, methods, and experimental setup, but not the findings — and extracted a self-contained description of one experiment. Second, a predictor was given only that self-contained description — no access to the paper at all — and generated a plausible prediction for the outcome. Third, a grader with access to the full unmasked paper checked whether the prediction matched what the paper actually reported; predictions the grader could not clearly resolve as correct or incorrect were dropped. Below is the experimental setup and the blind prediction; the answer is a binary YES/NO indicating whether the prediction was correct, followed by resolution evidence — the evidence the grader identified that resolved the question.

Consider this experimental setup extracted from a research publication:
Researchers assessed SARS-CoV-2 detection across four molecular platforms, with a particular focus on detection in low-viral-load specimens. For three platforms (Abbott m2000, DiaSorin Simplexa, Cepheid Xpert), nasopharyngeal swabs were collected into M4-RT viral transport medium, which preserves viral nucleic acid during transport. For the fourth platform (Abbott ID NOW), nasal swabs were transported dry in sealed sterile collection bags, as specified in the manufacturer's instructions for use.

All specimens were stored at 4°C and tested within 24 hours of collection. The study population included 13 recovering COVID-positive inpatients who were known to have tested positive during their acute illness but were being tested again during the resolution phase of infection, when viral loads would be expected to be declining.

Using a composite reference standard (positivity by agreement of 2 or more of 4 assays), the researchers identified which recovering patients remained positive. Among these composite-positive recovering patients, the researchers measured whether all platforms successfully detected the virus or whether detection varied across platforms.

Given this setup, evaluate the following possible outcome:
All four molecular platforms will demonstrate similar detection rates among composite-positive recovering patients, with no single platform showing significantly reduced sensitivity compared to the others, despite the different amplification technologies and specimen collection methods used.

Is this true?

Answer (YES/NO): NO